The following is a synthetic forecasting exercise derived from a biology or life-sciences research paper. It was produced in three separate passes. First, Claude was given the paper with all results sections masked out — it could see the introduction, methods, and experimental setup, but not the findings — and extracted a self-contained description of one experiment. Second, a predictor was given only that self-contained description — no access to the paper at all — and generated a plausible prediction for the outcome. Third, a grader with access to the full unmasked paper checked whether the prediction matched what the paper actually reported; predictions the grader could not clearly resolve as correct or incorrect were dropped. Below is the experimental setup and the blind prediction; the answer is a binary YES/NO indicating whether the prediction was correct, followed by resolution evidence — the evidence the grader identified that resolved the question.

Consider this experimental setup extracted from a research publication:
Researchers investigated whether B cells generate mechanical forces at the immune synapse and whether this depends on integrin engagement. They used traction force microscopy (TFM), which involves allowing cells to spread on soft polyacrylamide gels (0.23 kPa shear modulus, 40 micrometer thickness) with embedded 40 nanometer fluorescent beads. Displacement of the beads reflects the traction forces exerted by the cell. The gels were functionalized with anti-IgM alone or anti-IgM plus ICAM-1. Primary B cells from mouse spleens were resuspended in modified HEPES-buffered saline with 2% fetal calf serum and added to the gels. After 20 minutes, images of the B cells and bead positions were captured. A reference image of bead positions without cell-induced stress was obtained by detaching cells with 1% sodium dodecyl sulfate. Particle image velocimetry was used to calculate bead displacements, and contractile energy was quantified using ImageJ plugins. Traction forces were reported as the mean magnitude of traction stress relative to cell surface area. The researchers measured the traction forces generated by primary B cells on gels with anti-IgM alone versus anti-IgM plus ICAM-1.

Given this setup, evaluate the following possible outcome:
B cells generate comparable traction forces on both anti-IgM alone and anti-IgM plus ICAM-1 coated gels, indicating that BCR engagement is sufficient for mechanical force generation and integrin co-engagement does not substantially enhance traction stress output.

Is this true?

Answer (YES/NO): NO